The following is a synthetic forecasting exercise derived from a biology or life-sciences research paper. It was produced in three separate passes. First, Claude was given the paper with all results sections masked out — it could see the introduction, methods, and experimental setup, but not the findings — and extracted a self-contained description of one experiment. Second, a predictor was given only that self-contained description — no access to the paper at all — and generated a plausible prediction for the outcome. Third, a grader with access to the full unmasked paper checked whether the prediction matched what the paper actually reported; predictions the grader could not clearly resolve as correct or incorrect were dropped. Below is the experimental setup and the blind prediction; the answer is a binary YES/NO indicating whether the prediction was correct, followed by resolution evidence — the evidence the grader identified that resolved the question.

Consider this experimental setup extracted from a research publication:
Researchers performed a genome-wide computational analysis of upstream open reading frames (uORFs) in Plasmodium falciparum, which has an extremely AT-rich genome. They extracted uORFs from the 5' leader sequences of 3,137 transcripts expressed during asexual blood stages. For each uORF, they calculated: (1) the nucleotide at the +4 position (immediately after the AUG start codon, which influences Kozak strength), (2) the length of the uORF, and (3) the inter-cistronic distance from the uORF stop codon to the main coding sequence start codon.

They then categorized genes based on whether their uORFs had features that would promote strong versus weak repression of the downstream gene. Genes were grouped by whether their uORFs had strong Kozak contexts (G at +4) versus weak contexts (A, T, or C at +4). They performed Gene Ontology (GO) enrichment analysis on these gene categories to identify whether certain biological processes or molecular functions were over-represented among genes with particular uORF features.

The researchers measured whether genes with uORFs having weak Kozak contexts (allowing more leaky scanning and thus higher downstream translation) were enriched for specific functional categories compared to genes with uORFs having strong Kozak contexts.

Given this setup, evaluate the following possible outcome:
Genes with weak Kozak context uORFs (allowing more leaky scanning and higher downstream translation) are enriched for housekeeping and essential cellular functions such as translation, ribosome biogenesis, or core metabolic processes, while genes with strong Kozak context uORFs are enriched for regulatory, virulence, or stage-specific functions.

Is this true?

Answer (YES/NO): YES